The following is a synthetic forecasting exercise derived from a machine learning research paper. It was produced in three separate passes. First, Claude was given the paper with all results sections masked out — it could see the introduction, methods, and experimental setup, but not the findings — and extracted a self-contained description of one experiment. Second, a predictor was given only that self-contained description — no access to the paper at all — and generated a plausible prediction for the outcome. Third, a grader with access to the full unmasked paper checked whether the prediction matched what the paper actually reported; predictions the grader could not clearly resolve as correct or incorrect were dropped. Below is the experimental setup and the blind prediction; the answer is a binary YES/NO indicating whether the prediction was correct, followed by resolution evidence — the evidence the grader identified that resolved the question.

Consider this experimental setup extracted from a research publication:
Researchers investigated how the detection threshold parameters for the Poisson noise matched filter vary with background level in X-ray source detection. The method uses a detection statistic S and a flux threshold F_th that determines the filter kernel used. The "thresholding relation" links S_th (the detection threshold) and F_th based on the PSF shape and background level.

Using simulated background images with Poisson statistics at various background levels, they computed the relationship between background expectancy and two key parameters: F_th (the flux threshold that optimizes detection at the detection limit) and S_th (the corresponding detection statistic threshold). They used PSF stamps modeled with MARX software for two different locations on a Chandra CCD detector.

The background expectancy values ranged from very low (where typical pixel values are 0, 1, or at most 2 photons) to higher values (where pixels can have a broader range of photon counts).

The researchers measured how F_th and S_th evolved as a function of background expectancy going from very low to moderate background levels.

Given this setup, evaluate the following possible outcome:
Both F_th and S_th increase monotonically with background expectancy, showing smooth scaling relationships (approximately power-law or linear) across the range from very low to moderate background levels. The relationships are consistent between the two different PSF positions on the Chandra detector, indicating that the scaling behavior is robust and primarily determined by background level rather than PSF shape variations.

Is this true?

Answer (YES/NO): NO